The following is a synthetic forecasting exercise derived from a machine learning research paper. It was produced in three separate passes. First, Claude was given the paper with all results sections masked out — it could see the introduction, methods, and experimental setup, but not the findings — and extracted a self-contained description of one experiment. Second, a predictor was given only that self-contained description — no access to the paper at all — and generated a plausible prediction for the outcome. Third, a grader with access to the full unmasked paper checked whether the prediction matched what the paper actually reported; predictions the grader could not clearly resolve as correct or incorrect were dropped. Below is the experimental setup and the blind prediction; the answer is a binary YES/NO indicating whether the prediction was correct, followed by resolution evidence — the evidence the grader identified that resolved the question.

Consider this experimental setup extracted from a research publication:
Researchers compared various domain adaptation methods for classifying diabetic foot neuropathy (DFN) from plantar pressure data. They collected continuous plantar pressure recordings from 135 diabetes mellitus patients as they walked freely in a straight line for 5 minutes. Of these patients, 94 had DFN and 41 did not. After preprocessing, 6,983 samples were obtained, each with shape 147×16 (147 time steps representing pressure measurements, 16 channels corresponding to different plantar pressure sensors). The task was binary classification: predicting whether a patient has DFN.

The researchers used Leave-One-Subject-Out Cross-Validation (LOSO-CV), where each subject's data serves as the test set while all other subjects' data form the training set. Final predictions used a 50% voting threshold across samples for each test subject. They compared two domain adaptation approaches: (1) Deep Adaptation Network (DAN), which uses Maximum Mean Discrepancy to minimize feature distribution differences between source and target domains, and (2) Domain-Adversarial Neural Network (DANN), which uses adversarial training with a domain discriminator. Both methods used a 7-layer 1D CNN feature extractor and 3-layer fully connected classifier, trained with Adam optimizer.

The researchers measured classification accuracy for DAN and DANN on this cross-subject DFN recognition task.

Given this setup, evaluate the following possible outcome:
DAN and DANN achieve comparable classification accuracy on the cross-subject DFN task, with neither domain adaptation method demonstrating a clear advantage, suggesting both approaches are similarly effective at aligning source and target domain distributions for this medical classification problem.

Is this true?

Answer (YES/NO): NO